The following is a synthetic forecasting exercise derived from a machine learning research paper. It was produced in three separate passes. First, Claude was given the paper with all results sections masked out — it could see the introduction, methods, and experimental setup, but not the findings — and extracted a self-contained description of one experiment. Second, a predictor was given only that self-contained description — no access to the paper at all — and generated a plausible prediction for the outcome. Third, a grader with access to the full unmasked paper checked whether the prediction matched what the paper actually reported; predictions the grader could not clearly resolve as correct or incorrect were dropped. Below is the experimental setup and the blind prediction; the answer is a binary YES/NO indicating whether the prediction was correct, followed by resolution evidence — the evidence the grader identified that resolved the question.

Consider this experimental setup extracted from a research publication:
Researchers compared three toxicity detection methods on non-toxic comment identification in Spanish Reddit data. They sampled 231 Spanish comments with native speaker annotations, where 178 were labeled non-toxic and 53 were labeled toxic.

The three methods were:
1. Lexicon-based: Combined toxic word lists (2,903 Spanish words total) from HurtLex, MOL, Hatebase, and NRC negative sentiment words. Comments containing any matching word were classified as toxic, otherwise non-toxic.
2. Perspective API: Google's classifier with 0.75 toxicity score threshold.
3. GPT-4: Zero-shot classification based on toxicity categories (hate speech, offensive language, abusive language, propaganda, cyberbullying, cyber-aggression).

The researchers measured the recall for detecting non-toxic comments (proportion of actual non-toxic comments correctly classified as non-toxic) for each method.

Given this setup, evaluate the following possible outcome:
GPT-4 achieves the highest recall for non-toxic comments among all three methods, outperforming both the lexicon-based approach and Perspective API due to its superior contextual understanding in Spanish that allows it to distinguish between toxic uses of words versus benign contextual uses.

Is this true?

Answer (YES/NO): NO